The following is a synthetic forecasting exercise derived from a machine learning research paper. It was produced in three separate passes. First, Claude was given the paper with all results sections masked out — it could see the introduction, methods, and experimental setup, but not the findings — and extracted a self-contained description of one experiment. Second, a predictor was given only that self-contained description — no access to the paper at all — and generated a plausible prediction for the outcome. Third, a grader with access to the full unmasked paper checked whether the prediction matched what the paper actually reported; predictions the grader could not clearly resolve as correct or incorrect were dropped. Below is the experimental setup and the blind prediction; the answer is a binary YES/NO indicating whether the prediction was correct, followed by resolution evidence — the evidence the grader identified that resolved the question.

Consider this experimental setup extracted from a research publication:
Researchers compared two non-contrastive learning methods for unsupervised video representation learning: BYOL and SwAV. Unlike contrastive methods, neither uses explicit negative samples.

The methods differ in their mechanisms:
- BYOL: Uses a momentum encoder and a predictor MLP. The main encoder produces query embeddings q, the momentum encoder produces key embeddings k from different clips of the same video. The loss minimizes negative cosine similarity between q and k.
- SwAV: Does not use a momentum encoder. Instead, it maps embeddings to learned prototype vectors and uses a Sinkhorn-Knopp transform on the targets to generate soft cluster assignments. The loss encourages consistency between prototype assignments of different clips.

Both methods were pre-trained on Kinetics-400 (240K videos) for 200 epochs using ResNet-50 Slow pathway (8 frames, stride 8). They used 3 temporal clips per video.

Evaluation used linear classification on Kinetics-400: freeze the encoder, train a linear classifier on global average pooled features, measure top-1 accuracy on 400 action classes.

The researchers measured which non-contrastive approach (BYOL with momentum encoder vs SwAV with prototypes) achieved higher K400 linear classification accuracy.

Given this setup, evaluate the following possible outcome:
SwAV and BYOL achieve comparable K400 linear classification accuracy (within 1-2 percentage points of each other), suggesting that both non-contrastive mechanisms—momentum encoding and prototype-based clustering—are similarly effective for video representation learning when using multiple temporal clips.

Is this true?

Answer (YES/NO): NO